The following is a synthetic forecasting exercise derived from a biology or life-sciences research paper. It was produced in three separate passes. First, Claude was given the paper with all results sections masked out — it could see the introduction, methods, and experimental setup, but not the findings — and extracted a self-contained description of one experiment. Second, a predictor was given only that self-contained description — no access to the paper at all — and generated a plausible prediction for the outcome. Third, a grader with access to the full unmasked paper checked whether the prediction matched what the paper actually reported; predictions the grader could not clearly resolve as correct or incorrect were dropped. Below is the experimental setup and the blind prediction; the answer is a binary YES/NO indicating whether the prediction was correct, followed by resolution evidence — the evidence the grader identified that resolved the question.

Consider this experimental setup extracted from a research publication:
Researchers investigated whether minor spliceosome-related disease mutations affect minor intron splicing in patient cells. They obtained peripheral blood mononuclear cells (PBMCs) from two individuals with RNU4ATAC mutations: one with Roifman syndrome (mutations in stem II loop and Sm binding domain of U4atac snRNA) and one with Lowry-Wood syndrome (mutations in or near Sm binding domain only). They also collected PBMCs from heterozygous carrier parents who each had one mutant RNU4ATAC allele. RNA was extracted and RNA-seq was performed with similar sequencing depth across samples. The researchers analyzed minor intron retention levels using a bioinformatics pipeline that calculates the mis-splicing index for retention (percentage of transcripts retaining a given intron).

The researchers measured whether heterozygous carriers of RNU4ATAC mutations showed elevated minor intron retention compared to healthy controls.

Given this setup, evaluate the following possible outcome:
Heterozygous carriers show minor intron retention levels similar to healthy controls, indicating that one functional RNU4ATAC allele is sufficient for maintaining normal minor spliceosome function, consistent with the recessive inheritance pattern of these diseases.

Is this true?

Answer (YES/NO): YES